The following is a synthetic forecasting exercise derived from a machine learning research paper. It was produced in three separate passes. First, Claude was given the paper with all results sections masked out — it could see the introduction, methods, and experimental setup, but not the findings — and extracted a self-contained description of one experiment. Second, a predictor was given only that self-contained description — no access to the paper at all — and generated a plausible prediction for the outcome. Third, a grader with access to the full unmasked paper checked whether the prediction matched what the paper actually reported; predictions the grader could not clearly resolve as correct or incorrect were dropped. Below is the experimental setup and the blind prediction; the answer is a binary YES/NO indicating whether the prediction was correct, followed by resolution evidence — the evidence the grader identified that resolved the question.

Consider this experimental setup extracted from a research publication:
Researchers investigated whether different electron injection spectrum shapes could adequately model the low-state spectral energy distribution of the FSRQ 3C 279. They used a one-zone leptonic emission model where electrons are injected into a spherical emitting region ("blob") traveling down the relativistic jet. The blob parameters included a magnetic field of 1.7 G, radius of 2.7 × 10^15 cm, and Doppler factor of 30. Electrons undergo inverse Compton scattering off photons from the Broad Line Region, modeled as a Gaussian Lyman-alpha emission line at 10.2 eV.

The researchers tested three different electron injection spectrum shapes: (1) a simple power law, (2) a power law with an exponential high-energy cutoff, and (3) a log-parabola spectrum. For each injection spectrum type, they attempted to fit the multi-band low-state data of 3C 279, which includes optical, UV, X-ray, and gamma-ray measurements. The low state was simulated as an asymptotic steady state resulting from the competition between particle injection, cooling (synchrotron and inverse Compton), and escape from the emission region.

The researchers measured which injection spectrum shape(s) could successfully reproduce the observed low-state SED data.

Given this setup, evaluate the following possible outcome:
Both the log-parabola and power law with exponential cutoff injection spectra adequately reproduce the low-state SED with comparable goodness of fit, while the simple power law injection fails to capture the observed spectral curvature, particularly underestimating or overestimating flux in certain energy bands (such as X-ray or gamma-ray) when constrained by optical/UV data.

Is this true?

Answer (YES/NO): NO